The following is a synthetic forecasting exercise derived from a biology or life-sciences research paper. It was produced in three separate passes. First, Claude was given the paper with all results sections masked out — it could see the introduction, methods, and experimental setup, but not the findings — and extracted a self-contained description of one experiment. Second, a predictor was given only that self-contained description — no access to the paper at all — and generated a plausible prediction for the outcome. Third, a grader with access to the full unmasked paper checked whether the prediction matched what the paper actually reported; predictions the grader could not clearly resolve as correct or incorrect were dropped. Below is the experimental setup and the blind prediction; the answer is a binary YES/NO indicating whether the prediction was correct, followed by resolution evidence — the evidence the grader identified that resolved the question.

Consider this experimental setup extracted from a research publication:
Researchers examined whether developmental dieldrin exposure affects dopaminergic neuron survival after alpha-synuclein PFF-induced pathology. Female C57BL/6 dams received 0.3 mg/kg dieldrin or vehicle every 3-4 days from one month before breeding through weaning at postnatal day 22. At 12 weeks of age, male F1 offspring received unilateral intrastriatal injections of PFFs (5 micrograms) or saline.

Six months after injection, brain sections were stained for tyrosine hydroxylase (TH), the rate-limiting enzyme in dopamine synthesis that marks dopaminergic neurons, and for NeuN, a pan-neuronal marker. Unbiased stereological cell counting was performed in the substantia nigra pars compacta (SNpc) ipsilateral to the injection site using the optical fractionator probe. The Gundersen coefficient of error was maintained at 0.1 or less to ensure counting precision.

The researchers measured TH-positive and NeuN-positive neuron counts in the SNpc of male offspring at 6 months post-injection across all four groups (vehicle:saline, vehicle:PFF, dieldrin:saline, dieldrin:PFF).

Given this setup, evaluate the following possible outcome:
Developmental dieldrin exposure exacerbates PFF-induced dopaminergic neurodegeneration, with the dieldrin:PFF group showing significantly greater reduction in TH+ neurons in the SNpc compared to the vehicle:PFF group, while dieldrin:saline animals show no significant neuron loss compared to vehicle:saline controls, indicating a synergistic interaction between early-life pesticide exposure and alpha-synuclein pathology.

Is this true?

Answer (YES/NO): NO